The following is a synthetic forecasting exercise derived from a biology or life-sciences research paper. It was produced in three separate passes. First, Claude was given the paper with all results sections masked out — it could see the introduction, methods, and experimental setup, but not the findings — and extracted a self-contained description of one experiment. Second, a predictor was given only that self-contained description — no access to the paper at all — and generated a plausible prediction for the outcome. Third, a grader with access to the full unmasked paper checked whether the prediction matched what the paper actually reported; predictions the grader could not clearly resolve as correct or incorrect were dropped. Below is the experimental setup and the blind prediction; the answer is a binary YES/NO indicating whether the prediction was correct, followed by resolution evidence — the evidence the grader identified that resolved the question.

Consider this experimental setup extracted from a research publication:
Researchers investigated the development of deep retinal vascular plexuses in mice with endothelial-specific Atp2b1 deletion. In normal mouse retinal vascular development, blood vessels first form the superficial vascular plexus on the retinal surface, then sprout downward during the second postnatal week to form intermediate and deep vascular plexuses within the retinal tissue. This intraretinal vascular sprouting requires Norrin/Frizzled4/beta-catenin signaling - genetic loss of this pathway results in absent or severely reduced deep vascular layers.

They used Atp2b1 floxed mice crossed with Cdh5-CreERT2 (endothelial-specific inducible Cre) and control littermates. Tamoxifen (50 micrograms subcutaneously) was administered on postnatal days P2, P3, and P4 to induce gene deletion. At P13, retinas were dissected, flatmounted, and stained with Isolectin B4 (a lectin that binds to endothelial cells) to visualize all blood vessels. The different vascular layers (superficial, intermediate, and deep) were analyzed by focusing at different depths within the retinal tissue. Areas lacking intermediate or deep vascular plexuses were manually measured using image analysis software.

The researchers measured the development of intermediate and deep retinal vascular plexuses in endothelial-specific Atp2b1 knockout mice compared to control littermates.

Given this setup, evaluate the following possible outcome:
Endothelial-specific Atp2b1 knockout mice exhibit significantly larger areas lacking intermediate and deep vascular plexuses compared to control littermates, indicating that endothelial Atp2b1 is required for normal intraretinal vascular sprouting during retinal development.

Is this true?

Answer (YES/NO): YES